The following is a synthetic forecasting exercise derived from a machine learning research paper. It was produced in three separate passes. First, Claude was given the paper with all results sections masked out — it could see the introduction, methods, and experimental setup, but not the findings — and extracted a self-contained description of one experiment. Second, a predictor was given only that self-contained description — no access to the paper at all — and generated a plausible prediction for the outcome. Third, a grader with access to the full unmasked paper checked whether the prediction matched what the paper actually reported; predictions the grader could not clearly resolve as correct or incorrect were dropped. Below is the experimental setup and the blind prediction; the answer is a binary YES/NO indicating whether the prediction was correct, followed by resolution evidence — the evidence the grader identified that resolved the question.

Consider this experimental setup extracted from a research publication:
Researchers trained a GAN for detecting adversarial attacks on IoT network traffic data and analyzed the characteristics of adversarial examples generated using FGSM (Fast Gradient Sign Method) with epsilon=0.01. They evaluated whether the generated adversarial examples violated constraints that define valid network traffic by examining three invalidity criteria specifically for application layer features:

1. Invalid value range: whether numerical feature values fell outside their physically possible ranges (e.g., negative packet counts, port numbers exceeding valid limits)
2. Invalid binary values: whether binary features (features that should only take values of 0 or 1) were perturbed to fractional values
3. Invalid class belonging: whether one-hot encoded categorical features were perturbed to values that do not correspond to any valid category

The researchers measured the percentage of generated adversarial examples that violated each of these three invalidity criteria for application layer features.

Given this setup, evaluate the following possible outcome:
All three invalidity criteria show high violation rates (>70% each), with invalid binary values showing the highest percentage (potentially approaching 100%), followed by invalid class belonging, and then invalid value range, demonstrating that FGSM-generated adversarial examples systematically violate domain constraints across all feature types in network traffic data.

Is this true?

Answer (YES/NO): NO